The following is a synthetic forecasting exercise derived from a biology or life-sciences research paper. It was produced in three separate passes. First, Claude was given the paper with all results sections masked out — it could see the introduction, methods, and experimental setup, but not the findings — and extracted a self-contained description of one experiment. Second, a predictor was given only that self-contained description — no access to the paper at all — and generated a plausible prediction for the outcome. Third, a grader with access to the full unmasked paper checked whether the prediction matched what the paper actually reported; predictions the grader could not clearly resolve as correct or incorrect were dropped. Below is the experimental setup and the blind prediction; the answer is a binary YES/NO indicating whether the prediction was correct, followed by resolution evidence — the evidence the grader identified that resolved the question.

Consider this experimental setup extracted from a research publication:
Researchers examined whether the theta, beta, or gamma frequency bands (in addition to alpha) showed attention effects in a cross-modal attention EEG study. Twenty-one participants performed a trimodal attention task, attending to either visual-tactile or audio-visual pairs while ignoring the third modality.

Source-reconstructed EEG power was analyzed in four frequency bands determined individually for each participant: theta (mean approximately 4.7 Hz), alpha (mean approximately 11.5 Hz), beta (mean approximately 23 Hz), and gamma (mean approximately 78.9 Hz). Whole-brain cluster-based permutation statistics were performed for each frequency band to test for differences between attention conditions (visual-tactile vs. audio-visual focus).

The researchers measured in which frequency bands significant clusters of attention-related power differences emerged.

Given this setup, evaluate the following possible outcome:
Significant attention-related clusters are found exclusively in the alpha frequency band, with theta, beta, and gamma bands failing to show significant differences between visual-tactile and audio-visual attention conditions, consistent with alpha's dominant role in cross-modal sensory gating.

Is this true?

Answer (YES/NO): YES